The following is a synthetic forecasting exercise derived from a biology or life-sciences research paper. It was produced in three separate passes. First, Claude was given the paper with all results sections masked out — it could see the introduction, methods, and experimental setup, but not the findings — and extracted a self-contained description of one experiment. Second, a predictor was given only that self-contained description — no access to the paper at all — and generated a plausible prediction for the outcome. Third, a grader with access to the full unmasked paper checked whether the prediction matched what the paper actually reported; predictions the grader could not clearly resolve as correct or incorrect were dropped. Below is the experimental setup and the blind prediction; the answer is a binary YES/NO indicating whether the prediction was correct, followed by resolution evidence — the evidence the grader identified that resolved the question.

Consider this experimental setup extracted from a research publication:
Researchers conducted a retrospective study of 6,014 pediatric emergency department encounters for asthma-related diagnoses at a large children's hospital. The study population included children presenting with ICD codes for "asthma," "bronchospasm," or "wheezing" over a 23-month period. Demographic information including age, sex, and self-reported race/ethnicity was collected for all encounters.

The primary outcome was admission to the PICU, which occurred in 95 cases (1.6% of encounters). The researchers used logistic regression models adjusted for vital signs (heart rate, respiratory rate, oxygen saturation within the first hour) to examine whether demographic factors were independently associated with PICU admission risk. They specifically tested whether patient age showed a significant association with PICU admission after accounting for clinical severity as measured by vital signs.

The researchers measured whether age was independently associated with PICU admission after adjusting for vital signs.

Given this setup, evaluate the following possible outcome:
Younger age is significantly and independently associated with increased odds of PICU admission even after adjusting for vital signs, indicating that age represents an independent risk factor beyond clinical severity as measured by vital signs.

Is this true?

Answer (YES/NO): NO